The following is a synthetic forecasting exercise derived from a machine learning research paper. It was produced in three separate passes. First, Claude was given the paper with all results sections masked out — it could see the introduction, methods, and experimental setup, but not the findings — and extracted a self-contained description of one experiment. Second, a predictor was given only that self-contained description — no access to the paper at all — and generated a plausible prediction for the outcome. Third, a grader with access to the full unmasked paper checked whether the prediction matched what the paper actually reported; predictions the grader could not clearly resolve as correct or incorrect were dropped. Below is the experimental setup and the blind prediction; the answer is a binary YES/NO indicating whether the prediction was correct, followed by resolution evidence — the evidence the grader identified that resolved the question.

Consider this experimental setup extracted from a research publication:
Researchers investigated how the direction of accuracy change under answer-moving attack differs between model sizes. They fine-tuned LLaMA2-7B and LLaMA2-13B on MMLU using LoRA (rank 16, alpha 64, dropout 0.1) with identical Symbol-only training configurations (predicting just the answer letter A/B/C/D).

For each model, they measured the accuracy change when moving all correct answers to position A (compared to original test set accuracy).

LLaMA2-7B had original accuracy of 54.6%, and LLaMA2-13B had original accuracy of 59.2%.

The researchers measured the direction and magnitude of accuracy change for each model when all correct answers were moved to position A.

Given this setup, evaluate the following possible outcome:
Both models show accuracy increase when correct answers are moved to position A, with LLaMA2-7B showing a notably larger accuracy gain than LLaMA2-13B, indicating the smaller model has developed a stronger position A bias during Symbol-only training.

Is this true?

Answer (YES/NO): NO